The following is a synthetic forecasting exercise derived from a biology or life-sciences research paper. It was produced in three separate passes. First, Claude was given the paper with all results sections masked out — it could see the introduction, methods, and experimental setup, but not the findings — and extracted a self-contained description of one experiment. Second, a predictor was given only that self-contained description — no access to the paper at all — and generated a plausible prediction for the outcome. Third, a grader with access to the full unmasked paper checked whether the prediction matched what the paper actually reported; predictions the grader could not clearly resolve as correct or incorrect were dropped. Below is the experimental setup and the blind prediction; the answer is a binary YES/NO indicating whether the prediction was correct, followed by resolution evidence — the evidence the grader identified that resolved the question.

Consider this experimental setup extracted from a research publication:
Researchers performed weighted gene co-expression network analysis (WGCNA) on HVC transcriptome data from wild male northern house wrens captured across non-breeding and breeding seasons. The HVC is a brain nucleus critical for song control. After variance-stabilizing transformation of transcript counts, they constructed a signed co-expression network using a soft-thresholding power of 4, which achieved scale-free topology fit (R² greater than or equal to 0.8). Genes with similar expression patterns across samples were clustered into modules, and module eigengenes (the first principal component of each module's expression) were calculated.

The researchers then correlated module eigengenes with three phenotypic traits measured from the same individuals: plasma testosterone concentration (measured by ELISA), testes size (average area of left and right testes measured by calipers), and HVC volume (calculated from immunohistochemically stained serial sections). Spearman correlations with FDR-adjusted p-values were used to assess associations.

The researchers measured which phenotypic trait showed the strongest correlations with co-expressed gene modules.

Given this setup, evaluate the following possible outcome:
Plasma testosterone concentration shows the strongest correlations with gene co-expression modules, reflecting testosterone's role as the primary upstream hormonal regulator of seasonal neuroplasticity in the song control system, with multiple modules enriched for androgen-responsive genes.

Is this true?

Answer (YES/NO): YES